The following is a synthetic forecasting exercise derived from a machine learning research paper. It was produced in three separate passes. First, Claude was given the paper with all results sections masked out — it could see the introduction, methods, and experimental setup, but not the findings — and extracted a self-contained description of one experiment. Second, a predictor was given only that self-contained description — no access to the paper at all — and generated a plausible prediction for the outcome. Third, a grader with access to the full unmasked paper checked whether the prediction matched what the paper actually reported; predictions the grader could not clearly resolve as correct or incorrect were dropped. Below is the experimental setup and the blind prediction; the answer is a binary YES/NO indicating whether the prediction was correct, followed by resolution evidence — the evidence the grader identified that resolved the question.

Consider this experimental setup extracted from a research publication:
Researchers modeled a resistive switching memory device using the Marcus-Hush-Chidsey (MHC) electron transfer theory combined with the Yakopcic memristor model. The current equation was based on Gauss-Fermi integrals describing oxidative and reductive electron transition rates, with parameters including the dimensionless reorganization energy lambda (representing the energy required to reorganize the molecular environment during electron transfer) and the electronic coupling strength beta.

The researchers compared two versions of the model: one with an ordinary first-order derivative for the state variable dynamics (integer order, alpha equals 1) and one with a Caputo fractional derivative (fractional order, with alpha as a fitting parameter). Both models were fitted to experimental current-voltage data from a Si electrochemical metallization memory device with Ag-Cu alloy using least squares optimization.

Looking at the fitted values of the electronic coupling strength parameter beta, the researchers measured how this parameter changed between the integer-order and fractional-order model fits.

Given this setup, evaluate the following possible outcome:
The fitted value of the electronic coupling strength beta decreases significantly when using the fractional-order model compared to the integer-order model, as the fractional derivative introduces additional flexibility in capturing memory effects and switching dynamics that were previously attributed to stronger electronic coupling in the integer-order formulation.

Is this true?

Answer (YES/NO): YES